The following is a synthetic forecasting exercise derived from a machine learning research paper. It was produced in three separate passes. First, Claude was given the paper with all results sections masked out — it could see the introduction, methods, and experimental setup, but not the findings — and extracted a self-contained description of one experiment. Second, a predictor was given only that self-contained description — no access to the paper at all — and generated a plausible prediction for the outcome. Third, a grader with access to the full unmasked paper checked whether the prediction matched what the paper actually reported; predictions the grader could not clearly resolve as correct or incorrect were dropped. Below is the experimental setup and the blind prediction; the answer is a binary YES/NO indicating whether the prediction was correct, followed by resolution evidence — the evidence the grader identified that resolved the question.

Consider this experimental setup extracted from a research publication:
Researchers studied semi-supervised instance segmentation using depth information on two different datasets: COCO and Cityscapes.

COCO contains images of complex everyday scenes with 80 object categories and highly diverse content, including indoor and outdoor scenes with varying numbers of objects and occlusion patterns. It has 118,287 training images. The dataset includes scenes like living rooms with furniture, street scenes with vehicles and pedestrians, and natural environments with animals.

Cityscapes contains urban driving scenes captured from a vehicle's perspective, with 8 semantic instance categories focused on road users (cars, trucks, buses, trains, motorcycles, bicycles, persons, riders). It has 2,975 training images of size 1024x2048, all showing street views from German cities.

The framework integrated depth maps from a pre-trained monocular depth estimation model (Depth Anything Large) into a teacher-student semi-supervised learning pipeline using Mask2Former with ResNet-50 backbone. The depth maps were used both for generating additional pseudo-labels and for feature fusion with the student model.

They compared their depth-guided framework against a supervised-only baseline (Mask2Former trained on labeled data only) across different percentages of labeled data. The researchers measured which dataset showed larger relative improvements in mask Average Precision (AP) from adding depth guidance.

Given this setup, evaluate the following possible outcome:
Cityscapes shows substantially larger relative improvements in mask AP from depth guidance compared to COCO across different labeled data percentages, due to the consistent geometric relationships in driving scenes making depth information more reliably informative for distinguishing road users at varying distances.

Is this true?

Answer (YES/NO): NO